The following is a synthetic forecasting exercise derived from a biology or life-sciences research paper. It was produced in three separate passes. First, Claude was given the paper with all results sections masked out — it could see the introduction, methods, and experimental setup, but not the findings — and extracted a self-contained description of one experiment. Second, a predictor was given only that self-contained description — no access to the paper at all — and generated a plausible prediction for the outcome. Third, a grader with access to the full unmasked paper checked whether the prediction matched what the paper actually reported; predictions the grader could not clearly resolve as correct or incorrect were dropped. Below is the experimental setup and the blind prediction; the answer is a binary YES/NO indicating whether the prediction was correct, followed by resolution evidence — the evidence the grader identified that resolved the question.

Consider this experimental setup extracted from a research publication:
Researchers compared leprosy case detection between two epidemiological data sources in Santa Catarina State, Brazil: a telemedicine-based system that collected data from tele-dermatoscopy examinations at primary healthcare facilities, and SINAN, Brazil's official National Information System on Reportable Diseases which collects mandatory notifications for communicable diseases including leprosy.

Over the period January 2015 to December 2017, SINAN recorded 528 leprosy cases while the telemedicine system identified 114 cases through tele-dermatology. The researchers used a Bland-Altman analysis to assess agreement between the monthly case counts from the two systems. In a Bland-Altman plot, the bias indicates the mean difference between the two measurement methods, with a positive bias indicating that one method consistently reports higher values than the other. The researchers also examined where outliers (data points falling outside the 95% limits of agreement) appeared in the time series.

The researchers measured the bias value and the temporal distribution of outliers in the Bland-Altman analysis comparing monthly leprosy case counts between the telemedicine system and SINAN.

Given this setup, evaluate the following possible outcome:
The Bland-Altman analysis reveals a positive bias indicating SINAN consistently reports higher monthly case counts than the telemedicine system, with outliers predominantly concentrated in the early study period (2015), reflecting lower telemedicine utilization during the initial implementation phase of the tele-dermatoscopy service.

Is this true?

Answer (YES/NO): YES